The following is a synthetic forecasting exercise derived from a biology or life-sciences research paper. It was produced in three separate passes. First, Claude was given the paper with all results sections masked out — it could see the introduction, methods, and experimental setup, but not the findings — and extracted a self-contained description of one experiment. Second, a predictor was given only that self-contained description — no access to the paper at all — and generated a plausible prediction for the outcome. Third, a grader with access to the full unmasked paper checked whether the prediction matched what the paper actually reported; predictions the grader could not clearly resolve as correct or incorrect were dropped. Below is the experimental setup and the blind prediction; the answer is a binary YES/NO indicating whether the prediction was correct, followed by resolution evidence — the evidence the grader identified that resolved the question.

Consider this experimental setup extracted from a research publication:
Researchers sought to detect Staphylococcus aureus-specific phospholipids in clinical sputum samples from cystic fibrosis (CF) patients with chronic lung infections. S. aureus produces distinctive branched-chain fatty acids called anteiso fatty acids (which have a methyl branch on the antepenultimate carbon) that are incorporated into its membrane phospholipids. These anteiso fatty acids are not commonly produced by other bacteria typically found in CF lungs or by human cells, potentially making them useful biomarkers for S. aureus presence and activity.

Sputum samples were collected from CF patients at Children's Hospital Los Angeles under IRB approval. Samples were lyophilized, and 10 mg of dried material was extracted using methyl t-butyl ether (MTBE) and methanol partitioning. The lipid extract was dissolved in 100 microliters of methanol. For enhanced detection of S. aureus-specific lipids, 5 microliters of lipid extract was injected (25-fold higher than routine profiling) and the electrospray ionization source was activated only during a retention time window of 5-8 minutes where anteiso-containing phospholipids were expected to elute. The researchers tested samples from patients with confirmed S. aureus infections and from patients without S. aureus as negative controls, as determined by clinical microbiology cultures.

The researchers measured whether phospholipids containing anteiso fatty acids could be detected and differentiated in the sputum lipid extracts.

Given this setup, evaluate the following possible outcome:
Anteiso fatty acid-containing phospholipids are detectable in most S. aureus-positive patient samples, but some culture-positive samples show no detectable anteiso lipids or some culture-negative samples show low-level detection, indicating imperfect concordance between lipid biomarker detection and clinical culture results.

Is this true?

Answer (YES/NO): NO